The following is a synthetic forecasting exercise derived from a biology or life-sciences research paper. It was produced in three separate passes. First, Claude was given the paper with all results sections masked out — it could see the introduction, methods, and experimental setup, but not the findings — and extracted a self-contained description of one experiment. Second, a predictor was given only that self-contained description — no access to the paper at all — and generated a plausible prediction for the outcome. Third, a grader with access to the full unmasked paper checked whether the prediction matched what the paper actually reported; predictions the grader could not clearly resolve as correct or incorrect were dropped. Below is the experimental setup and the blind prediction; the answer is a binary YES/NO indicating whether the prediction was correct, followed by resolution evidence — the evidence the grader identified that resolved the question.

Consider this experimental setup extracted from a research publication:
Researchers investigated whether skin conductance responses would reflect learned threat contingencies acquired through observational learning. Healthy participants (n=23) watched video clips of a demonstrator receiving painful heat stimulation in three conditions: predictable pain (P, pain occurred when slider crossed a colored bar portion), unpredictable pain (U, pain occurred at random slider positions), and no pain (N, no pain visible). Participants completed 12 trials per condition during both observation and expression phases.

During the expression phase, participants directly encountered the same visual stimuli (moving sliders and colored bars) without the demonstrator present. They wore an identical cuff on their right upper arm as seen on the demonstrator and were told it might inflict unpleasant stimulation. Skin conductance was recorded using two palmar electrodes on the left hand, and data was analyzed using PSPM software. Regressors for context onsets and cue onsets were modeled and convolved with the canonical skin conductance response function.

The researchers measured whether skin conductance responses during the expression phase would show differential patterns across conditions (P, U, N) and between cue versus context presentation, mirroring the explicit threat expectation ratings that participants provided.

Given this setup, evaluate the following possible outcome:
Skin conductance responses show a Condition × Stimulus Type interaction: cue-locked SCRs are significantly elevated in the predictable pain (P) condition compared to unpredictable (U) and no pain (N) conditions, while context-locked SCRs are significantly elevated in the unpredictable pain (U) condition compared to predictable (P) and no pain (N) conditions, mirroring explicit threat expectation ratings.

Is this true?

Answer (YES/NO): NO